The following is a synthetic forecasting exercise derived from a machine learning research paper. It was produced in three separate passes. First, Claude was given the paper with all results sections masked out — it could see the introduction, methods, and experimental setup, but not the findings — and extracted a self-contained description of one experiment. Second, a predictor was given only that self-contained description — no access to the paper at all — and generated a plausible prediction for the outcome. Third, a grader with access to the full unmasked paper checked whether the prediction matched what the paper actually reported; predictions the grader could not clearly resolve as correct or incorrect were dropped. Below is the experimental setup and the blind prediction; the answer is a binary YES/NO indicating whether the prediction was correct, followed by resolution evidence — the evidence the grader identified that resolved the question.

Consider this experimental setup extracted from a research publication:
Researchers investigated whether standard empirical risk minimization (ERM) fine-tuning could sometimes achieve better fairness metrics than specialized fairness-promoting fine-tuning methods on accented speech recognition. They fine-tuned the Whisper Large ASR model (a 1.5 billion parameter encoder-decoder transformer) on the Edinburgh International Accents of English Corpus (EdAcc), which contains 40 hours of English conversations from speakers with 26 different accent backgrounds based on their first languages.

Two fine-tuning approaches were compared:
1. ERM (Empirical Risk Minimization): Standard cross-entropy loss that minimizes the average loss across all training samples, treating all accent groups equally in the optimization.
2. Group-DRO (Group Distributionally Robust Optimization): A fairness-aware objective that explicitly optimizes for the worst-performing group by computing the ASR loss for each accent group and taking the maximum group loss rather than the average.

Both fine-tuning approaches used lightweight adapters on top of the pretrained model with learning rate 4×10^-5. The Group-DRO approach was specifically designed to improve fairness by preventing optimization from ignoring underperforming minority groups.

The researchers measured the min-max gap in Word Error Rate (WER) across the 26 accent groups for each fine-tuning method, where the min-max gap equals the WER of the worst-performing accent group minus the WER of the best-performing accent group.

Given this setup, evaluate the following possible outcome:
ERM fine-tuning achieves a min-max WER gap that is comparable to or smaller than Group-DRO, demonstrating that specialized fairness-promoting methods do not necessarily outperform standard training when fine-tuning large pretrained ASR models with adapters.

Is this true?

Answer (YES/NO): YES